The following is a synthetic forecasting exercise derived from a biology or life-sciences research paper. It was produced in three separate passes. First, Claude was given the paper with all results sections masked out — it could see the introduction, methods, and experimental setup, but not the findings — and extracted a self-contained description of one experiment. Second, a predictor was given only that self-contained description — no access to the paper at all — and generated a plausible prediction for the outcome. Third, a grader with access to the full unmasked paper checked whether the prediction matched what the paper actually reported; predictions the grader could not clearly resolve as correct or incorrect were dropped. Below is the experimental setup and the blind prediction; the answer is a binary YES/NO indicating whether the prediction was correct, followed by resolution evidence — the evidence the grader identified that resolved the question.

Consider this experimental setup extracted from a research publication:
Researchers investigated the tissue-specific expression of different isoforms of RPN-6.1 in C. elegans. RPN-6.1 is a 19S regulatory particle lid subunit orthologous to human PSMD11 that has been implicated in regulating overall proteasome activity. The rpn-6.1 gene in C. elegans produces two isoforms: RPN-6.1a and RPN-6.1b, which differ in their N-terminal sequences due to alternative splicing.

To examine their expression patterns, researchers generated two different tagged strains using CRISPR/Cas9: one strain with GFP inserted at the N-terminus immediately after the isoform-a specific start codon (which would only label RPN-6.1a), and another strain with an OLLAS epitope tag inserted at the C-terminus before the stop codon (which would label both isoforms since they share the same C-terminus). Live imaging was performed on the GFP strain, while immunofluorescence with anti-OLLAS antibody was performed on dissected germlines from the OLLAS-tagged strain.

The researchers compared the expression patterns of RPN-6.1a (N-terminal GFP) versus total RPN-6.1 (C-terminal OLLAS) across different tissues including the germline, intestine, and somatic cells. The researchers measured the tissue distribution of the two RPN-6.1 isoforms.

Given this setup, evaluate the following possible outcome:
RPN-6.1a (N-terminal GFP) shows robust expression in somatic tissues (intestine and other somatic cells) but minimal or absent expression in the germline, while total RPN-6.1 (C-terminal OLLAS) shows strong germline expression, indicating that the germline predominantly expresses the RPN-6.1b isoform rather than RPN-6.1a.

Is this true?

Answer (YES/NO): NO